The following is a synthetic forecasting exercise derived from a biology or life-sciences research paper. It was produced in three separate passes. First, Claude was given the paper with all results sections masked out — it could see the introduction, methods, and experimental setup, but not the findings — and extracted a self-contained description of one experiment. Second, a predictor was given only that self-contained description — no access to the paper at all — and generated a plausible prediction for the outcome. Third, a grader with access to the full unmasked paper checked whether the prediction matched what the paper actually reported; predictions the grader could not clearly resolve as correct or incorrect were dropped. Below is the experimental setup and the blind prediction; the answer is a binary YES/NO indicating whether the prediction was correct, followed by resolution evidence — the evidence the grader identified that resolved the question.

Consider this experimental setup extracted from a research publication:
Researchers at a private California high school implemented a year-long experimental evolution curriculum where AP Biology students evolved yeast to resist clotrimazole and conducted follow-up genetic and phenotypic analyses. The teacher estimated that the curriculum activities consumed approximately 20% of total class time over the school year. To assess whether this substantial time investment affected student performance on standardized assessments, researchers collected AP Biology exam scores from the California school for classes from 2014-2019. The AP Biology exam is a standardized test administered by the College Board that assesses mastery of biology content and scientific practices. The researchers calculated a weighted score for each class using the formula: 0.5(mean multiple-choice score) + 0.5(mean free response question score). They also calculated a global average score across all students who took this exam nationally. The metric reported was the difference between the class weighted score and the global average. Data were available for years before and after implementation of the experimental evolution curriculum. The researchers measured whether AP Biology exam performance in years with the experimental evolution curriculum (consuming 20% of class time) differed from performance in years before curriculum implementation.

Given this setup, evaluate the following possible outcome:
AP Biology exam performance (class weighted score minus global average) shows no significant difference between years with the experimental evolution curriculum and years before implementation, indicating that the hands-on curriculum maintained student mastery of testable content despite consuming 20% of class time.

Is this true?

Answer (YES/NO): NO